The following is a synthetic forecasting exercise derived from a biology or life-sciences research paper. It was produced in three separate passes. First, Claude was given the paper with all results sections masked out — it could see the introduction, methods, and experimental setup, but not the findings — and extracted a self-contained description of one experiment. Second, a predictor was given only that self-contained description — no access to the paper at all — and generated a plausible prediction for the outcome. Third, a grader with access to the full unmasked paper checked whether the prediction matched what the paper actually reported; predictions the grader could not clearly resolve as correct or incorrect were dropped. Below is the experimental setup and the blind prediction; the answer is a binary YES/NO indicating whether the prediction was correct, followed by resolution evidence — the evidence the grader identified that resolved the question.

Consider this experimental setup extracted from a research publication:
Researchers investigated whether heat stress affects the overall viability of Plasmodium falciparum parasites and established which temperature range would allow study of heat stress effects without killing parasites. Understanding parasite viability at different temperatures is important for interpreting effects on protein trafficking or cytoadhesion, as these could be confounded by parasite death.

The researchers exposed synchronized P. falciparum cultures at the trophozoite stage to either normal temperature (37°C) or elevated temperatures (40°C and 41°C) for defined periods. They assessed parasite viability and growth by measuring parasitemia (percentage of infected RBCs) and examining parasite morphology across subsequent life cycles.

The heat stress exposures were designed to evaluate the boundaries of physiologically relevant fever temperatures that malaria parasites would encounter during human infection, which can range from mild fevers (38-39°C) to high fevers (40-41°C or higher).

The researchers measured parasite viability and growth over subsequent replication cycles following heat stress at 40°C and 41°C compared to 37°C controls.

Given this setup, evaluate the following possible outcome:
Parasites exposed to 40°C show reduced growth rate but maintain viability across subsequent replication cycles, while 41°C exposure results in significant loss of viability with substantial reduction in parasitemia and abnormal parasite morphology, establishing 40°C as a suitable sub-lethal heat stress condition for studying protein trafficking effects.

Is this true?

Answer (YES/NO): NO